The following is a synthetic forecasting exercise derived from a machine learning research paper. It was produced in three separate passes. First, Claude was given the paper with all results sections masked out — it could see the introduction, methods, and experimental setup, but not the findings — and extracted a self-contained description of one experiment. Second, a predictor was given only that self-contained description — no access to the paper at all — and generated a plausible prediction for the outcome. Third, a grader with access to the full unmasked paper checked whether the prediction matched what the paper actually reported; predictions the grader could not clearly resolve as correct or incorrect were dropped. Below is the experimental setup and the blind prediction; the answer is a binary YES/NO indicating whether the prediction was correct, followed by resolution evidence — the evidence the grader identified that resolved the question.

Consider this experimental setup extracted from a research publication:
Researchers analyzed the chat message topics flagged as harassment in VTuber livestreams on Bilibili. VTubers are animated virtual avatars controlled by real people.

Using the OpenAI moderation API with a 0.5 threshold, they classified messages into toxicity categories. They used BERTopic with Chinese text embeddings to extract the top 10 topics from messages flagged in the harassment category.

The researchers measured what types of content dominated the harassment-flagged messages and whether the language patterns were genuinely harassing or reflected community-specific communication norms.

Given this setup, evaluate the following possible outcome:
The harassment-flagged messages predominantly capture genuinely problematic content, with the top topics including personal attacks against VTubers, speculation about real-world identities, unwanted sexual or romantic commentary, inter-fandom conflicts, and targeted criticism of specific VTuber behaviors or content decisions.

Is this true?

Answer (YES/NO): NO